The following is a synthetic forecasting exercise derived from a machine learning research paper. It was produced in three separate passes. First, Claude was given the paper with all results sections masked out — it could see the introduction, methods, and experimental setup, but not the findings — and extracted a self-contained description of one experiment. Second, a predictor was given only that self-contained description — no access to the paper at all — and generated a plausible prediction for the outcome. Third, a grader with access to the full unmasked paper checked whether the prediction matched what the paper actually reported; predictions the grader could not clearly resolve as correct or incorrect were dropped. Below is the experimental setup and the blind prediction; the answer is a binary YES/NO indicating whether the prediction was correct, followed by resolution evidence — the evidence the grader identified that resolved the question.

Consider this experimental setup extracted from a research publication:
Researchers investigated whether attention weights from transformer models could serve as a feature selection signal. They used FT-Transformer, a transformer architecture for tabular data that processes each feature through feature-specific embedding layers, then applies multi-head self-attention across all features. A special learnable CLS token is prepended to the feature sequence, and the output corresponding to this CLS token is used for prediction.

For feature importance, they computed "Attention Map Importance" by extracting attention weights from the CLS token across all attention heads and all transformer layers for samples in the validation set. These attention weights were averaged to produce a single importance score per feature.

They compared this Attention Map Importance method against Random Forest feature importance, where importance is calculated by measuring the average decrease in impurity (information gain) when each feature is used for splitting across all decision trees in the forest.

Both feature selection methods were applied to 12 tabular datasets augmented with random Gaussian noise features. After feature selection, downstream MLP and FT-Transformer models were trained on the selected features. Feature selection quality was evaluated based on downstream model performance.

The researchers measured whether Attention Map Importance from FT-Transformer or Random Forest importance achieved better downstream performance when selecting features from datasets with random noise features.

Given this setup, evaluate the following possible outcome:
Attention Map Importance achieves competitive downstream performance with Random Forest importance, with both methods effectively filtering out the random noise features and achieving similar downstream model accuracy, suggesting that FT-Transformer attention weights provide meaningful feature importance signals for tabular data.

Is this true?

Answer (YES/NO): NO